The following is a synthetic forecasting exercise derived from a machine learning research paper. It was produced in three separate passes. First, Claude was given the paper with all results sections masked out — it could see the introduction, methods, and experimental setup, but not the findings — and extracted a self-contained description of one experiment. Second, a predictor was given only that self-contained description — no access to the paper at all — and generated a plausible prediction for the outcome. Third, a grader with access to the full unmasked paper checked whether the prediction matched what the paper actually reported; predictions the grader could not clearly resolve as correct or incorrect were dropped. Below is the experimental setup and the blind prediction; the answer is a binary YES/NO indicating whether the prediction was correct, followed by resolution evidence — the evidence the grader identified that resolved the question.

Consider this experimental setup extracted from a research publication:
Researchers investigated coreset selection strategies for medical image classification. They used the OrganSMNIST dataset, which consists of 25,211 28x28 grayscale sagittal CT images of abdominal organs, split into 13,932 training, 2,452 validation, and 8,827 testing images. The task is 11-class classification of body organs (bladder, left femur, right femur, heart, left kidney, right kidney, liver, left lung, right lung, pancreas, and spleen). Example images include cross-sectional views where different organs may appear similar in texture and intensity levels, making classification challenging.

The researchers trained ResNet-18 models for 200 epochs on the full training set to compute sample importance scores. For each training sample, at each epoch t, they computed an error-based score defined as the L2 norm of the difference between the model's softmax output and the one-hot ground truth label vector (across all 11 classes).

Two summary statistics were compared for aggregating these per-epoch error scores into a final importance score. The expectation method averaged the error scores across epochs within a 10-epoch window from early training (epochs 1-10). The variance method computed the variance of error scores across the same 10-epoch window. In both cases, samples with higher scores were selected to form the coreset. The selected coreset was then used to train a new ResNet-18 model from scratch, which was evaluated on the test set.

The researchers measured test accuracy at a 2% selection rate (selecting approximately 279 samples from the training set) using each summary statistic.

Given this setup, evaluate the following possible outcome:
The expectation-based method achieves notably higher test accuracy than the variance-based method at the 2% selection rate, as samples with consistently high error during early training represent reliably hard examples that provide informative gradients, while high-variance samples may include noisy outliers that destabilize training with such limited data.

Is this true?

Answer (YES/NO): NO